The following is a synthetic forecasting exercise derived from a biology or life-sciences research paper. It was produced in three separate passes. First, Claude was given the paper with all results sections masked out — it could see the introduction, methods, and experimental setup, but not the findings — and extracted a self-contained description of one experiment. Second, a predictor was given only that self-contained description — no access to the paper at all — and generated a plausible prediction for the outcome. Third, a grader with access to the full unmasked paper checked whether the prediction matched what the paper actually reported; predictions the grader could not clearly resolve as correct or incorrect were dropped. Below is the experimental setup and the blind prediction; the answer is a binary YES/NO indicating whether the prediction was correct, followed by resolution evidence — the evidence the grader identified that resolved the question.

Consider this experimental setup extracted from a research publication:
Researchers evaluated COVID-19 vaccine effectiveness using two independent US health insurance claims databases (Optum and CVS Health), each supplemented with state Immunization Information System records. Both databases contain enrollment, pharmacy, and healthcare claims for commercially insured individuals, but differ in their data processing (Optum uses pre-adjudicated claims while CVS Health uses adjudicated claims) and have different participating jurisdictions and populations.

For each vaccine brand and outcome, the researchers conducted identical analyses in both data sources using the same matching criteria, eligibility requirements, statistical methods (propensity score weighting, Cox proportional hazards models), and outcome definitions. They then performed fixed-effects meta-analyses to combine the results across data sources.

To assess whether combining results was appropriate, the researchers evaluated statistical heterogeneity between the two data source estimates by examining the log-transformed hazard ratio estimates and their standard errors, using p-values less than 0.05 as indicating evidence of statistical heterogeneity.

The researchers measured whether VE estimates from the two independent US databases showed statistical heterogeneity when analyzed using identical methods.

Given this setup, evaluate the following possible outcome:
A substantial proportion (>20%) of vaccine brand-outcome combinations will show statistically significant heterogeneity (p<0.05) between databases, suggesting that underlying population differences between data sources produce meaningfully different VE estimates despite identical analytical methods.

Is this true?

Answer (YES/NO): YES